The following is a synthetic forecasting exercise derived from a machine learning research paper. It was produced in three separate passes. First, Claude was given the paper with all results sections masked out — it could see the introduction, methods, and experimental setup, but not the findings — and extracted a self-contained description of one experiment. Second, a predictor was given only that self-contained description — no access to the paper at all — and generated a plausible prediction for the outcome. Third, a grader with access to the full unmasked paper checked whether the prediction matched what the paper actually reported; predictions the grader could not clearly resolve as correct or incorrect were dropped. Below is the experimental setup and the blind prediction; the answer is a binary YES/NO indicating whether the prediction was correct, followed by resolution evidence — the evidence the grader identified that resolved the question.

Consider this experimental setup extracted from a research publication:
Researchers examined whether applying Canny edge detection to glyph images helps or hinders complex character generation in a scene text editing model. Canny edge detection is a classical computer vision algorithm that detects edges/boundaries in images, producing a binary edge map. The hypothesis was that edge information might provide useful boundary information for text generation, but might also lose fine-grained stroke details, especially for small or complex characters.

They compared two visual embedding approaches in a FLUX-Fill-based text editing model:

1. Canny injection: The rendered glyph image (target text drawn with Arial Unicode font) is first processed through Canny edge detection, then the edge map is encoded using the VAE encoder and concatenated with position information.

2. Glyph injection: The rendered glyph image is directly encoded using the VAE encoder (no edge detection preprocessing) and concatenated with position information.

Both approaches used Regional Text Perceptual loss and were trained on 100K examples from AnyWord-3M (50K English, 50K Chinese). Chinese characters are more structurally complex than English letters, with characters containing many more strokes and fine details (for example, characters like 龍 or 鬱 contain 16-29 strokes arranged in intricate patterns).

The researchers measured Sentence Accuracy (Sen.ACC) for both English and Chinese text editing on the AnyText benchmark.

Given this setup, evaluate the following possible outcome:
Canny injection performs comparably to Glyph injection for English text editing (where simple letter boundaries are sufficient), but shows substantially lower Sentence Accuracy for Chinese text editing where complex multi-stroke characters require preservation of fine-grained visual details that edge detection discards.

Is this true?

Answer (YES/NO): YES